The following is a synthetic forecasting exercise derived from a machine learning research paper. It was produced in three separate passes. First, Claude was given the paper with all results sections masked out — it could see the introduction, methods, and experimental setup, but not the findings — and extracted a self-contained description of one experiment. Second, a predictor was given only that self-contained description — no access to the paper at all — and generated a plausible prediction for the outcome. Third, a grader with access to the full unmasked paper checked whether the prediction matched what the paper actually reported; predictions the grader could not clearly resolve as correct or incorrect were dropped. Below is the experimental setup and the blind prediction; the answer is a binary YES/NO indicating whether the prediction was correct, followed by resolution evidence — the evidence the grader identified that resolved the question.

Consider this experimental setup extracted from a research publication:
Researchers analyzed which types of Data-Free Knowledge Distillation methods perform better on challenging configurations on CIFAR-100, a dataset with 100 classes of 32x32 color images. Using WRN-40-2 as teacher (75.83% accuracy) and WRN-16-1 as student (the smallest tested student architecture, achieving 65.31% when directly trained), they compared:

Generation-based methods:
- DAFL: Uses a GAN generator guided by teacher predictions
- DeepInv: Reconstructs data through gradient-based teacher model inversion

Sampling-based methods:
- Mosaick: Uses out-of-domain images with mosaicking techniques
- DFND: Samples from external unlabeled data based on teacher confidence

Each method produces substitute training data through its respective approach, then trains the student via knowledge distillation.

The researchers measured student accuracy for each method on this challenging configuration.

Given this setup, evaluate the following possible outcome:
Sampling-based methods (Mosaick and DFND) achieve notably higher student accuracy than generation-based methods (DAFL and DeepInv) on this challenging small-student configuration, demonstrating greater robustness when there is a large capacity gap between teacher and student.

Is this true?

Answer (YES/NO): YES